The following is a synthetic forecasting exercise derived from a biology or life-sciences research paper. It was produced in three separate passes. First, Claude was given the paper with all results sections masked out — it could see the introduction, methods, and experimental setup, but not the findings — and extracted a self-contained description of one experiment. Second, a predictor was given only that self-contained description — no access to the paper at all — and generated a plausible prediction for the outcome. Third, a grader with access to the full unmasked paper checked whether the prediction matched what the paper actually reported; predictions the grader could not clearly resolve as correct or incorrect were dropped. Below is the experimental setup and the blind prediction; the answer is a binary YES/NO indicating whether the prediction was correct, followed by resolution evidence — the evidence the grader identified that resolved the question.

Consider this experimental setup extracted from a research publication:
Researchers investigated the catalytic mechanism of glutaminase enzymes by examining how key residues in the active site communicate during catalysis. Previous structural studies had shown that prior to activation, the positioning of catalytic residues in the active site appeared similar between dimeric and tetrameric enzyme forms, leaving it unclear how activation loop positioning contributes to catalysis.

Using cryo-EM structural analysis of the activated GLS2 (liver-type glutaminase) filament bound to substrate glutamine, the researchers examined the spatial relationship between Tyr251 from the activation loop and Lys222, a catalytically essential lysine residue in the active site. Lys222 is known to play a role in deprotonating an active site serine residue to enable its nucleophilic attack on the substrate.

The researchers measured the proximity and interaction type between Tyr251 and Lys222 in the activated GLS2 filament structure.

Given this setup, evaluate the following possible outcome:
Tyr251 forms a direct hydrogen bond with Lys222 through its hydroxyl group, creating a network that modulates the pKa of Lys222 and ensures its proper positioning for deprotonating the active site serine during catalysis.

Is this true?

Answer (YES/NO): NO